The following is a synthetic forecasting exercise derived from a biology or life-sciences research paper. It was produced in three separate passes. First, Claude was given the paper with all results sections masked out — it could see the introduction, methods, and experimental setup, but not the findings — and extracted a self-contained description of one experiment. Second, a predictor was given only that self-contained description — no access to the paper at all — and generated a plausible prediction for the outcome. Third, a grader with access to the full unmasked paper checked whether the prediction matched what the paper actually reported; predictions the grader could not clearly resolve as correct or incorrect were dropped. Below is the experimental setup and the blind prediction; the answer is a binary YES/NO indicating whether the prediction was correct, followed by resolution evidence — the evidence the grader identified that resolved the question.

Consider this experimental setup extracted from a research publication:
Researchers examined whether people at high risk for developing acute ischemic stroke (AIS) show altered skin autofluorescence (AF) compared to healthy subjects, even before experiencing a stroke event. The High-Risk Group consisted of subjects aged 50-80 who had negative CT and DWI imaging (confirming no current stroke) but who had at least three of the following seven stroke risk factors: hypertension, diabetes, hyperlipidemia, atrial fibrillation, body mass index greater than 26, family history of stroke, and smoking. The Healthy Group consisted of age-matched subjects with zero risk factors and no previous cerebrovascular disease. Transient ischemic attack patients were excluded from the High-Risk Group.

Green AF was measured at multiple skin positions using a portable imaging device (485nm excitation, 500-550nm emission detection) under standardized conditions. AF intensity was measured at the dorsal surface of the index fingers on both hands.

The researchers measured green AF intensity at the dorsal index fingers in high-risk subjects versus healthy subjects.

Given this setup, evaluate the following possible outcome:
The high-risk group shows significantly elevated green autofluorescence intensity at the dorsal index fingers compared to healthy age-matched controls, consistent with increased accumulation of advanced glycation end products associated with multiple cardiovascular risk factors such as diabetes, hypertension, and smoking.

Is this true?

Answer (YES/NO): NO